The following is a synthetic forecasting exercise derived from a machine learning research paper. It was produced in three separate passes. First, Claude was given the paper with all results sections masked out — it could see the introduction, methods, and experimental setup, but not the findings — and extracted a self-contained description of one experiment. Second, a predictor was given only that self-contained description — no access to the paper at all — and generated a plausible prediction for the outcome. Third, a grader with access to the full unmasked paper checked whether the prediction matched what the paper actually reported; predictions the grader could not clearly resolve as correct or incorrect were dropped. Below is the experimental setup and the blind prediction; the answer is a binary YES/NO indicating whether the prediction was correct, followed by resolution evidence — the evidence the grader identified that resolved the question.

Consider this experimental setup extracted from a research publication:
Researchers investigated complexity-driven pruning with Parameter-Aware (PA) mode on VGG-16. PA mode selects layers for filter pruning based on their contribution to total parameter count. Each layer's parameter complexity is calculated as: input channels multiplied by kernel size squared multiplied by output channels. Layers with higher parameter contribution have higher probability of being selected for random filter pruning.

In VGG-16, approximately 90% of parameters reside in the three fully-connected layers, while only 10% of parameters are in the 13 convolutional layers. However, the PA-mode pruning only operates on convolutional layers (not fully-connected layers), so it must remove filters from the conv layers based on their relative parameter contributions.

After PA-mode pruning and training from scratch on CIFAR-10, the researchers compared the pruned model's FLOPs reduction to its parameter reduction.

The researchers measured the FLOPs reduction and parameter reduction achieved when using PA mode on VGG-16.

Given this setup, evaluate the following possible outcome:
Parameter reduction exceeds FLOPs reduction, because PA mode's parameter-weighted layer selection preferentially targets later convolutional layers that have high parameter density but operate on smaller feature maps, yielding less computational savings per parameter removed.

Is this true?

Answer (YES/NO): YES